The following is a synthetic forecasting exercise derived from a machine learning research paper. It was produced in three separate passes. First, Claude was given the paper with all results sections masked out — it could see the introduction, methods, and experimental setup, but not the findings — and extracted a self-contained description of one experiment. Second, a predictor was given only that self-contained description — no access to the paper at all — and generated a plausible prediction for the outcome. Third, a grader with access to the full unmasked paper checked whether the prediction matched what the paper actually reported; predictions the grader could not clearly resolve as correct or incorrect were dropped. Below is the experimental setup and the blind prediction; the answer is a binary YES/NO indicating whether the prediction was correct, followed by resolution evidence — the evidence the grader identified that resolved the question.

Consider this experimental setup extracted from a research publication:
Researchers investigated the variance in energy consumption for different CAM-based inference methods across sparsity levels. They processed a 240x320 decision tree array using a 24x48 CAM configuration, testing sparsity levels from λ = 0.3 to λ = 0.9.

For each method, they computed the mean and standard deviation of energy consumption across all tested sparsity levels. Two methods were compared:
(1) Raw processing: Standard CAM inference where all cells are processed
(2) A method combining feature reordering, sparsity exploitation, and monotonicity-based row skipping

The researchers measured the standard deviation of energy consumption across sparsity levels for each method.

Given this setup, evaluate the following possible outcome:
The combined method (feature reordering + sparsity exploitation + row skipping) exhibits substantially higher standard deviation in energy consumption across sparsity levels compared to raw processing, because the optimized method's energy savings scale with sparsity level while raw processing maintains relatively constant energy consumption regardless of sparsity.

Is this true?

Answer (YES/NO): YES